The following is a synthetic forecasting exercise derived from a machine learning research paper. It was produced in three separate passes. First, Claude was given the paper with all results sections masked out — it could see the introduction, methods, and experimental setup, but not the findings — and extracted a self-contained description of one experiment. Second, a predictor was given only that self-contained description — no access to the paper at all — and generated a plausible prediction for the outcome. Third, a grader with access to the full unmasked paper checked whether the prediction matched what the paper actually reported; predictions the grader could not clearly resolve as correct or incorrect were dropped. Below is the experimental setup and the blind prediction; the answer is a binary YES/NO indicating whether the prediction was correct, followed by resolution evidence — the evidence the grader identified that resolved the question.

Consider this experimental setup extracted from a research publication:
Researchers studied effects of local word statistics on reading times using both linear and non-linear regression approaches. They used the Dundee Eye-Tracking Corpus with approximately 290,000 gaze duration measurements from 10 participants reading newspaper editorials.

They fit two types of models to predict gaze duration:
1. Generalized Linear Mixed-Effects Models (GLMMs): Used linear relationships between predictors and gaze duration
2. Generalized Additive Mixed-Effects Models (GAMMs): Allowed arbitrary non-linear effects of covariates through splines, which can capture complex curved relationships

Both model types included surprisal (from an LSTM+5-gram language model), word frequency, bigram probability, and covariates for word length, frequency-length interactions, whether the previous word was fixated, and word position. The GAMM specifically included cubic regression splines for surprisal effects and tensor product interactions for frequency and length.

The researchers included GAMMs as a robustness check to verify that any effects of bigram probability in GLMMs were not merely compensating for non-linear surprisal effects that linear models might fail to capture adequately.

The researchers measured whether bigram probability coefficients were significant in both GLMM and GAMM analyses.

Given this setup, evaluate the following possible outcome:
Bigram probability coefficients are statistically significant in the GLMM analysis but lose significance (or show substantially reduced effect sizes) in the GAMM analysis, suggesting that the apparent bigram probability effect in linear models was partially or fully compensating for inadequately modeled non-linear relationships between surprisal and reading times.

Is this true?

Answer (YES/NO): NO